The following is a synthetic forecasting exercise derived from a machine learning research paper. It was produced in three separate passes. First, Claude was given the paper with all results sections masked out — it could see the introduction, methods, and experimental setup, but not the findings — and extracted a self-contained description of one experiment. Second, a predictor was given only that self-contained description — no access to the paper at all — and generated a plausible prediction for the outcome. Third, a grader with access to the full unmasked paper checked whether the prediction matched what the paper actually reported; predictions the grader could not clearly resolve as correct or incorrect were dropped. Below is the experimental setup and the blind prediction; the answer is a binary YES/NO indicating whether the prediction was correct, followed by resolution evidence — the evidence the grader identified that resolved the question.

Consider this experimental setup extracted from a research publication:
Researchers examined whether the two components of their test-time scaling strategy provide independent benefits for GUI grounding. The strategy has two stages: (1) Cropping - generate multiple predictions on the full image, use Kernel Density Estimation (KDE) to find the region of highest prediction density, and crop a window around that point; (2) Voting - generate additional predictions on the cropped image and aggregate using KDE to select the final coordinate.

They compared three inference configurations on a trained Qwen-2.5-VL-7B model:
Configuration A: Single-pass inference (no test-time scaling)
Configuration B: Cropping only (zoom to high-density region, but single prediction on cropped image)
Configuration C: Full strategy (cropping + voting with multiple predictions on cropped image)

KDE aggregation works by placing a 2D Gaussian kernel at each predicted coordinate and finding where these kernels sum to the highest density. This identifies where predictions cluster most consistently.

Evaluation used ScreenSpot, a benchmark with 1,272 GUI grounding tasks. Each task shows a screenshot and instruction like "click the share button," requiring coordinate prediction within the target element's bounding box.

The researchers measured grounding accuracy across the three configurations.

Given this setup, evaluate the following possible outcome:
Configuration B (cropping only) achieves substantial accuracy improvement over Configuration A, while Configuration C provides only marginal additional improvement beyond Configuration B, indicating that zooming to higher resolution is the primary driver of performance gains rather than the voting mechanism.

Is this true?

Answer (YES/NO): NO